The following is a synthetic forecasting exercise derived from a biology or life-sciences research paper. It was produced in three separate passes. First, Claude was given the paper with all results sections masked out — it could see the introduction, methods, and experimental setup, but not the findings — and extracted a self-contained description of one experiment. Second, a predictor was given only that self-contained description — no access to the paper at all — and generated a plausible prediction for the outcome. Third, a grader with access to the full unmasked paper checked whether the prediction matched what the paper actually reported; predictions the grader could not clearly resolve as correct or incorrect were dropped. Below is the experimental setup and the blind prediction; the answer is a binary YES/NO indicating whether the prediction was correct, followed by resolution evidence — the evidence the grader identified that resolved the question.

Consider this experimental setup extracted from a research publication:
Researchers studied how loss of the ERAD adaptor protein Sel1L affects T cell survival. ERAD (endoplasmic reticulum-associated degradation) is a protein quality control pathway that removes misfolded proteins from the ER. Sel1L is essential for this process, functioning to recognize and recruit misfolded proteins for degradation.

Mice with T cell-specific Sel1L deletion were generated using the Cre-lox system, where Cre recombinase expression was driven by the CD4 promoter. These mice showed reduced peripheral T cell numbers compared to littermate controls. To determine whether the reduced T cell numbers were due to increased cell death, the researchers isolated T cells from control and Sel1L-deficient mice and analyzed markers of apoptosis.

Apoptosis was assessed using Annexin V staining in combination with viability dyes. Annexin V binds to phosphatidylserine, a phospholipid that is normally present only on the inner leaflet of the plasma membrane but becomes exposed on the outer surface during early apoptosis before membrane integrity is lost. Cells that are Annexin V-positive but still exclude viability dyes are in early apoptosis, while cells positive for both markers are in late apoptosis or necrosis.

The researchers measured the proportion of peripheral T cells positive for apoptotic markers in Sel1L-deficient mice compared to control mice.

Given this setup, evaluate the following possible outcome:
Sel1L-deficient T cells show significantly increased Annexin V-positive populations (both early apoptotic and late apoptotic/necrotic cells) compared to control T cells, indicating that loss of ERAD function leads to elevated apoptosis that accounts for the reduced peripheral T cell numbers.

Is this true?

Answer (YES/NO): YES